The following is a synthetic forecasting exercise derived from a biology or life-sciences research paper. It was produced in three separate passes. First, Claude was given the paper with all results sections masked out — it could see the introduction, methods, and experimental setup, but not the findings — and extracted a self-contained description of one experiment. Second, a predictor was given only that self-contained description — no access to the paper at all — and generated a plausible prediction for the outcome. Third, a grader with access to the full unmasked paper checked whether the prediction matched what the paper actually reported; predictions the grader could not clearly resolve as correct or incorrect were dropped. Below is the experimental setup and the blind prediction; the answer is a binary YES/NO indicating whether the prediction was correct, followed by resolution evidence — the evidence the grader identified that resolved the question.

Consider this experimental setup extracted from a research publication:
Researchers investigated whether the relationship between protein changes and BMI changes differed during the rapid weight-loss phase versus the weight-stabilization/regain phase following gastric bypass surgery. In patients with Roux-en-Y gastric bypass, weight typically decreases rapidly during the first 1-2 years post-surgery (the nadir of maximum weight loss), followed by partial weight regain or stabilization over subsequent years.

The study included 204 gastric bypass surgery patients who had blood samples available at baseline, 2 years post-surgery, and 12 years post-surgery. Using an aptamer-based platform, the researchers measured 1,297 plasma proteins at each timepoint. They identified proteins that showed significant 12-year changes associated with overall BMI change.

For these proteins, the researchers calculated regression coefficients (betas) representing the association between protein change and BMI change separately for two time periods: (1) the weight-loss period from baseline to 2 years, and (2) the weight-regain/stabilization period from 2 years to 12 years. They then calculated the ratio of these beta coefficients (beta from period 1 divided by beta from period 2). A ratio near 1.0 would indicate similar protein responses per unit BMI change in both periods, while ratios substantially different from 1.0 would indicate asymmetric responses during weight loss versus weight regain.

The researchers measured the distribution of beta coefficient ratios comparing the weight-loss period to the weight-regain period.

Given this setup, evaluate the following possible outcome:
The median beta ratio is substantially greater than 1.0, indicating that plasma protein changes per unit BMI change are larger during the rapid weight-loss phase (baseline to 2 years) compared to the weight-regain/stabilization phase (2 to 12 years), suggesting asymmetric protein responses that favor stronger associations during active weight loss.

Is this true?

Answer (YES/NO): NO